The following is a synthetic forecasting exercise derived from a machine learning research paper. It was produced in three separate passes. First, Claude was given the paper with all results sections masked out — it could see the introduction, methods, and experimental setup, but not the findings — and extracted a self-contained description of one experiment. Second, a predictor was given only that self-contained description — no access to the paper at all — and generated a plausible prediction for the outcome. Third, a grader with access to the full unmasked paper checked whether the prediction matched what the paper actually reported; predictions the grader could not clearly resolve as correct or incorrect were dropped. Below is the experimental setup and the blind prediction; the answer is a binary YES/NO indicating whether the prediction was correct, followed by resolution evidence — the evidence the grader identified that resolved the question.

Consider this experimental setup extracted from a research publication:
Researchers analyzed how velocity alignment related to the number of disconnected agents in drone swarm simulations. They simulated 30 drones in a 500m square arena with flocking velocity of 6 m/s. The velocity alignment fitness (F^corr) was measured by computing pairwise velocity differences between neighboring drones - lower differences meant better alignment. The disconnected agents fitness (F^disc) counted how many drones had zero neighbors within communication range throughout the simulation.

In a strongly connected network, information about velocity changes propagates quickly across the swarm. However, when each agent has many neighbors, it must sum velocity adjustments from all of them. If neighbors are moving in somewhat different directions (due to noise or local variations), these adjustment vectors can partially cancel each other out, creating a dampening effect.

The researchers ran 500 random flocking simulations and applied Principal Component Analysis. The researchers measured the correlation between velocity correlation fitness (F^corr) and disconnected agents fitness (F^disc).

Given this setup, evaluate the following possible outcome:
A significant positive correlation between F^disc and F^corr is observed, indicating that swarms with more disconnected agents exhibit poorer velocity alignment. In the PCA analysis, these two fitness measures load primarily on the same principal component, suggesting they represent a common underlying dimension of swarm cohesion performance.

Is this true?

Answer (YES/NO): YES